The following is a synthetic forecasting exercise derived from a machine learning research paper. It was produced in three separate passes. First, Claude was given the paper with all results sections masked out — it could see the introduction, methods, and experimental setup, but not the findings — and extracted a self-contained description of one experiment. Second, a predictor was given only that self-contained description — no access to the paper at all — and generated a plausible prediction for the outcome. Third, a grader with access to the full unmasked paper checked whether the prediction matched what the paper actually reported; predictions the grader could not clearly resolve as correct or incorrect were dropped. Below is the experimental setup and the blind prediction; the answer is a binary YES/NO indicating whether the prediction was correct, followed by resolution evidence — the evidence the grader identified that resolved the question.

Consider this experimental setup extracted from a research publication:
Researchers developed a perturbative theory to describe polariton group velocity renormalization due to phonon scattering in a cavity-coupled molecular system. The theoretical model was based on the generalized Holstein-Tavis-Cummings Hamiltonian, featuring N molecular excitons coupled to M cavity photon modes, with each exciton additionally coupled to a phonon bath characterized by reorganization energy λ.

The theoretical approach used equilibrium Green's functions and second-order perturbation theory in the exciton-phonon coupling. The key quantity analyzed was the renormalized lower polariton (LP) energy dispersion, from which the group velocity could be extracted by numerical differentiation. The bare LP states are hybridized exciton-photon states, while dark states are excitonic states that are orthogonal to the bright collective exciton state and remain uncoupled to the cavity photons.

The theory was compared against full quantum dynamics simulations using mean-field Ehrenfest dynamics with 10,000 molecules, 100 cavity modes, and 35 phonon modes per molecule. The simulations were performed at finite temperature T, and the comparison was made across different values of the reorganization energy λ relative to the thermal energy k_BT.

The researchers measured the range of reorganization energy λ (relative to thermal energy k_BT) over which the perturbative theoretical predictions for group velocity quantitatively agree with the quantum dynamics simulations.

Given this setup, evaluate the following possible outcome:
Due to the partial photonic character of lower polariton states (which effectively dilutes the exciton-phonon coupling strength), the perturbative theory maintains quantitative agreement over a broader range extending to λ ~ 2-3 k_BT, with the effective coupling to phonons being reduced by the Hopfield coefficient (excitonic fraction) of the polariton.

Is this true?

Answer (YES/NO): NO